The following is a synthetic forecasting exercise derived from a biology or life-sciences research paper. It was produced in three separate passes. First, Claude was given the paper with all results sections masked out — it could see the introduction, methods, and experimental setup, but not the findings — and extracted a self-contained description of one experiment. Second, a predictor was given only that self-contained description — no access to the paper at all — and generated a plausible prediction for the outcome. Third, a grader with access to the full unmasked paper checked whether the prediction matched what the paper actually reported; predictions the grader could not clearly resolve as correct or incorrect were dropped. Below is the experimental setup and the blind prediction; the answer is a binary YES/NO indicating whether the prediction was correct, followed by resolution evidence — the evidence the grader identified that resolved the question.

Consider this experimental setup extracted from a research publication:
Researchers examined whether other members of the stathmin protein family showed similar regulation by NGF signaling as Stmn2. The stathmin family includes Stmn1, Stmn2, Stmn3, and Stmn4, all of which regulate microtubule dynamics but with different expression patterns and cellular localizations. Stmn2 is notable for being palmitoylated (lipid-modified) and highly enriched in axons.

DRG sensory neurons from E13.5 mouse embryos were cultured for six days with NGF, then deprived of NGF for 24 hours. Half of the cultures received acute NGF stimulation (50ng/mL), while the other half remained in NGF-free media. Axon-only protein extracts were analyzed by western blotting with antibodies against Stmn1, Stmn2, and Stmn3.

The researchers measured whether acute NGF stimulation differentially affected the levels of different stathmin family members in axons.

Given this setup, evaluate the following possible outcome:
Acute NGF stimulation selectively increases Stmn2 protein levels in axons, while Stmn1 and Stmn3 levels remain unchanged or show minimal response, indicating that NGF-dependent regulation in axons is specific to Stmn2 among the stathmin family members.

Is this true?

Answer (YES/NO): NO